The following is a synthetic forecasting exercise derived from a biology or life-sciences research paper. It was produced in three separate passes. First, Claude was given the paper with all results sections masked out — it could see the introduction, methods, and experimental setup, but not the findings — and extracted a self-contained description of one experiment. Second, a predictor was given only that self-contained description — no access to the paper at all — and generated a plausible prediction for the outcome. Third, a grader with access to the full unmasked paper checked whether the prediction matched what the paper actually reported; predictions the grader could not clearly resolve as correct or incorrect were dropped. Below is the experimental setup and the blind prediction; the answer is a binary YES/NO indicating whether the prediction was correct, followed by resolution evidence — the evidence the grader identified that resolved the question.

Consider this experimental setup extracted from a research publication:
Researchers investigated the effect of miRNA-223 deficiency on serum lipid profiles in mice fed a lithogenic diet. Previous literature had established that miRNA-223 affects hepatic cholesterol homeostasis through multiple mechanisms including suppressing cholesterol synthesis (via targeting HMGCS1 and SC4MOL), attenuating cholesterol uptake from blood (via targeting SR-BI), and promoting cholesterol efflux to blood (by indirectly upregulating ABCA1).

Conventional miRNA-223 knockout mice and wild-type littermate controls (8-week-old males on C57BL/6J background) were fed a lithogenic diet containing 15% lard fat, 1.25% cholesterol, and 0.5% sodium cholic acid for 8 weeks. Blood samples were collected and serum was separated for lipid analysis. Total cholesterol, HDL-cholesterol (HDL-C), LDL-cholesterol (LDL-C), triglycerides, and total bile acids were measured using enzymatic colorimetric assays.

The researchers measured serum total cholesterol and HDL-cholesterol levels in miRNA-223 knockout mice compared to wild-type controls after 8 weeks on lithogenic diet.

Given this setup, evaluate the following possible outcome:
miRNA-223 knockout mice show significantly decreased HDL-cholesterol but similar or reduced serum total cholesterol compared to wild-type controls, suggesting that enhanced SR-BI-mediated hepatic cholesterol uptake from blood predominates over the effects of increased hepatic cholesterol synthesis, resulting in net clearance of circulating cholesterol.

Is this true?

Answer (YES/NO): YES